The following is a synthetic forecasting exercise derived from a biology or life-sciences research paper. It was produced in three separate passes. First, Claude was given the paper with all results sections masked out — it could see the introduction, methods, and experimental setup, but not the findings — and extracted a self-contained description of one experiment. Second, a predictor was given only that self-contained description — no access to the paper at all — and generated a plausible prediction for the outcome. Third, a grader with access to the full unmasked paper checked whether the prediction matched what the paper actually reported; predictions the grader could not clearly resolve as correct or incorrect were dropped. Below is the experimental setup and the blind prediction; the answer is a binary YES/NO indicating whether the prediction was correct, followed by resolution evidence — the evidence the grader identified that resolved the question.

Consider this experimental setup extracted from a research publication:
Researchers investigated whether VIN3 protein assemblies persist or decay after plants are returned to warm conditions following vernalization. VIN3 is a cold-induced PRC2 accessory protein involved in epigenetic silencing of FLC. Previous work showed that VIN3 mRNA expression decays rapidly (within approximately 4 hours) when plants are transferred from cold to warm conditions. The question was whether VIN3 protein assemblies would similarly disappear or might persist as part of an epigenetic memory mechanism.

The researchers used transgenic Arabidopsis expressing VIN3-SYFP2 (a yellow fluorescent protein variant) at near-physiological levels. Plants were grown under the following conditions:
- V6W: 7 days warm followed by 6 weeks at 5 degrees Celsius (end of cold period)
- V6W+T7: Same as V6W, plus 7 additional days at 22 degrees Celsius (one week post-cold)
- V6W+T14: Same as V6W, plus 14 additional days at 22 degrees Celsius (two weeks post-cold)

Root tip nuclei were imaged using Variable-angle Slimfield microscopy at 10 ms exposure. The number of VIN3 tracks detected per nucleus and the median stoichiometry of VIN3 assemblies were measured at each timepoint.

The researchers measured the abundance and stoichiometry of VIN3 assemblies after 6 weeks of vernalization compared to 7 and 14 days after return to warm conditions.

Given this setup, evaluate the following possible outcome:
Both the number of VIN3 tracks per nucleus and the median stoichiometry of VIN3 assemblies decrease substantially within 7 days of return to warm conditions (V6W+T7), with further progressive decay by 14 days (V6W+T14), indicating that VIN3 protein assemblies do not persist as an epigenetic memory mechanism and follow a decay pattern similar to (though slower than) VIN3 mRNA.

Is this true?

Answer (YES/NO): YES